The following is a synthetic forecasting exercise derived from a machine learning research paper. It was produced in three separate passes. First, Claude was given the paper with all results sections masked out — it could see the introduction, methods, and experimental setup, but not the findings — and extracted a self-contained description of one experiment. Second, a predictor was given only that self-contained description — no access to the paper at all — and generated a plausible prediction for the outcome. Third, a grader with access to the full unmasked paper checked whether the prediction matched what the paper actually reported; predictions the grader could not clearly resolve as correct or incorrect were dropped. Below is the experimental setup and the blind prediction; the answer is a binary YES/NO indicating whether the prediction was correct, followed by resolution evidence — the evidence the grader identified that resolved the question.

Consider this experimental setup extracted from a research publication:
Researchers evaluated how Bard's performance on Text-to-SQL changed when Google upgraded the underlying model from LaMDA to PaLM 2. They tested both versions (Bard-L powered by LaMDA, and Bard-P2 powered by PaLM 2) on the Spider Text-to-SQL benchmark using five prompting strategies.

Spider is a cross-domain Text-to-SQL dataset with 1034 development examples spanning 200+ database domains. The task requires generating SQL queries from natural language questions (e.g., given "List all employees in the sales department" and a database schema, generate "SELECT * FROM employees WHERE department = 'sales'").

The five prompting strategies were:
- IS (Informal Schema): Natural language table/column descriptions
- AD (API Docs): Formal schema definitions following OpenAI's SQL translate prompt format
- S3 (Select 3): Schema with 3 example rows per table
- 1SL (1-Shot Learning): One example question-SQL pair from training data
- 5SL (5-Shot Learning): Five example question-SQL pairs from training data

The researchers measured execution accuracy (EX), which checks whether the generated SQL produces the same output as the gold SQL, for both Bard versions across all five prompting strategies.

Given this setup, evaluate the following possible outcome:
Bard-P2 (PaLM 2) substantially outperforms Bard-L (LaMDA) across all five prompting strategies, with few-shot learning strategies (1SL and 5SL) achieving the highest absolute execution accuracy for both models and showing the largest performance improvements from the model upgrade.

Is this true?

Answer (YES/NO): NO